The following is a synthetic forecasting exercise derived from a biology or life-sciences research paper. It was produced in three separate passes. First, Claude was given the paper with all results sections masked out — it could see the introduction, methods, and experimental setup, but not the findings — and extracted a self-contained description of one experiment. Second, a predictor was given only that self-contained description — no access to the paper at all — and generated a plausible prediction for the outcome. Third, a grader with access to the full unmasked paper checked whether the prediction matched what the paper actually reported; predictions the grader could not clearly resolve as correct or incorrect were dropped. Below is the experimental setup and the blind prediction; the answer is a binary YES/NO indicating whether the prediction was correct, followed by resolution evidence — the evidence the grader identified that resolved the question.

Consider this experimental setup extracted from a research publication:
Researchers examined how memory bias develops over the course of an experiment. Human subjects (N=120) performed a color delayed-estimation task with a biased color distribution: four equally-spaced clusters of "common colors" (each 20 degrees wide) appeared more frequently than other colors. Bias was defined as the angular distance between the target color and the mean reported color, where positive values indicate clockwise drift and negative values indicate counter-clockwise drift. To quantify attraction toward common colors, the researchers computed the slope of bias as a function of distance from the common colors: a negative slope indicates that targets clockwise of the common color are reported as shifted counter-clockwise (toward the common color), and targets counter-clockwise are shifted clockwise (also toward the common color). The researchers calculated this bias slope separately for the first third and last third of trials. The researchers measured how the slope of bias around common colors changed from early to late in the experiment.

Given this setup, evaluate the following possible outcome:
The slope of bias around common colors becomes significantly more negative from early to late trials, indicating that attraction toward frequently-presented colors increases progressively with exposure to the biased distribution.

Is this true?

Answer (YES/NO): YES